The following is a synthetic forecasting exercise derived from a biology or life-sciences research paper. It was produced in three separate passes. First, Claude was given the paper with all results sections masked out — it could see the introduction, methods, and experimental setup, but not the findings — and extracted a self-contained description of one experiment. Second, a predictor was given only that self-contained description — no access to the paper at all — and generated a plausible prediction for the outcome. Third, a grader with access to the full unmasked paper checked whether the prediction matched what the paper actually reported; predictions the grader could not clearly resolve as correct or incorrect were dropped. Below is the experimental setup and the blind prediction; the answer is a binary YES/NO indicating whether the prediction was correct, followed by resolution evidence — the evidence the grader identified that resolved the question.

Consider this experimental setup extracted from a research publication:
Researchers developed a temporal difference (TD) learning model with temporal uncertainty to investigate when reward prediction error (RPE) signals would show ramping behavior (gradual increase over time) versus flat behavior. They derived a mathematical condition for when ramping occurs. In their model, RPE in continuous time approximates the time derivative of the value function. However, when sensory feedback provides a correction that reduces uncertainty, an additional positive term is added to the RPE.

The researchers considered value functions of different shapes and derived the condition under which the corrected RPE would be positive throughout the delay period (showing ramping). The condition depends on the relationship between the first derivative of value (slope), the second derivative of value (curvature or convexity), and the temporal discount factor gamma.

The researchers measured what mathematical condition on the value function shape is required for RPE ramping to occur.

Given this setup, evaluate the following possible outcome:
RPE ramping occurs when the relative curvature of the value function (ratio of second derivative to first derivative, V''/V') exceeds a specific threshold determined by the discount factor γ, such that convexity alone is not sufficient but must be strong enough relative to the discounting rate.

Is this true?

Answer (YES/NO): YES